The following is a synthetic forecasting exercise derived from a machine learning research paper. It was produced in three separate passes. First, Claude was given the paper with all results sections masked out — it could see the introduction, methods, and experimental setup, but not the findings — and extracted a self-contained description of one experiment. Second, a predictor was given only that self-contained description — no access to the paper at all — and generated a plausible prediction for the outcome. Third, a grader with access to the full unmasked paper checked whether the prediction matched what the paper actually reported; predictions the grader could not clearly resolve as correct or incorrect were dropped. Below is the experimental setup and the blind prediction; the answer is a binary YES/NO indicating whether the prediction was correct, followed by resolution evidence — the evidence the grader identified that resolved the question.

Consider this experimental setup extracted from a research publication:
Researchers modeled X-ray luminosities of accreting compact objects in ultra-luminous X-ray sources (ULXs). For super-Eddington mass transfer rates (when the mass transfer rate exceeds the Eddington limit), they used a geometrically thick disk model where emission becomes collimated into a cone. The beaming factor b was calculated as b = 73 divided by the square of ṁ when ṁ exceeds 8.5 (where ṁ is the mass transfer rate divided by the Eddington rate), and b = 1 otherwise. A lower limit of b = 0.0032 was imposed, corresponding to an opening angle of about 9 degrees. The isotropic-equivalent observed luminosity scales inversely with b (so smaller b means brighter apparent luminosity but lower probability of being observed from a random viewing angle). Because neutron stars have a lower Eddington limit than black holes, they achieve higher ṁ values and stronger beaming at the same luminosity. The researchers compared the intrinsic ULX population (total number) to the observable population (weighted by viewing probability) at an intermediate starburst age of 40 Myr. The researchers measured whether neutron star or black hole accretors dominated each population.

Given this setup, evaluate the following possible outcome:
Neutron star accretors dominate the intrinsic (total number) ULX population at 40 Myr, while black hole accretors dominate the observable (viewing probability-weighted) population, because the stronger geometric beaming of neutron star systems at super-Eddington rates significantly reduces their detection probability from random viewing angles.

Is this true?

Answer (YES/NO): NO